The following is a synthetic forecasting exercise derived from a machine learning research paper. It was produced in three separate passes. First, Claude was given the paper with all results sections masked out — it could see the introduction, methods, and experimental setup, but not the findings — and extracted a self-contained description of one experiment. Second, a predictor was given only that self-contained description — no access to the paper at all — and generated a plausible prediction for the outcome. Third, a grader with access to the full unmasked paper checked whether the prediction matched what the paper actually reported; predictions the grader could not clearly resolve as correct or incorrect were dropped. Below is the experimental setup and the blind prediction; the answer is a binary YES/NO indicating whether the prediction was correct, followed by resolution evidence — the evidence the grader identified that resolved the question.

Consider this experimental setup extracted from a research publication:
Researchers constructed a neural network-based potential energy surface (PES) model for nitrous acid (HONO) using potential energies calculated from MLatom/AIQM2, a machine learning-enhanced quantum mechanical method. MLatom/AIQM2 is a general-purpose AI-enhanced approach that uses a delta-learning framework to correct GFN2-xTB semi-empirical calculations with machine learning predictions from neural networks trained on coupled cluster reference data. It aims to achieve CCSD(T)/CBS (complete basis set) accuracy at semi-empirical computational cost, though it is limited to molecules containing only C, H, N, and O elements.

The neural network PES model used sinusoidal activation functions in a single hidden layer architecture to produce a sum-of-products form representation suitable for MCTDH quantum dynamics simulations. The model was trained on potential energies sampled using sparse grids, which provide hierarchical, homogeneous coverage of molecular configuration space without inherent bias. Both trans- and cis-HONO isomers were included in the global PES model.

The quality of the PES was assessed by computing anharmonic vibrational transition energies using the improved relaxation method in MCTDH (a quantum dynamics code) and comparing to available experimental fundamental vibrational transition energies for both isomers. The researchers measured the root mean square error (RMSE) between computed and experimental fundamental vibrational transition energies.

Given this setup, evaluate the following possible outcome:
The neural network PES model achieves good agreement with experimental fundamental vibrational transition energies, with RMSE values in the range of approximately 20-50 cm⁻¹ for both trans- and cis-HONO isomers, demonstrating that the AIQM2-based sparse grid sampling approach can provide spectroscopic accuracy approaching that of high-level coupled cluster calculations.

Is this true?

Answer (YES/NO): NO